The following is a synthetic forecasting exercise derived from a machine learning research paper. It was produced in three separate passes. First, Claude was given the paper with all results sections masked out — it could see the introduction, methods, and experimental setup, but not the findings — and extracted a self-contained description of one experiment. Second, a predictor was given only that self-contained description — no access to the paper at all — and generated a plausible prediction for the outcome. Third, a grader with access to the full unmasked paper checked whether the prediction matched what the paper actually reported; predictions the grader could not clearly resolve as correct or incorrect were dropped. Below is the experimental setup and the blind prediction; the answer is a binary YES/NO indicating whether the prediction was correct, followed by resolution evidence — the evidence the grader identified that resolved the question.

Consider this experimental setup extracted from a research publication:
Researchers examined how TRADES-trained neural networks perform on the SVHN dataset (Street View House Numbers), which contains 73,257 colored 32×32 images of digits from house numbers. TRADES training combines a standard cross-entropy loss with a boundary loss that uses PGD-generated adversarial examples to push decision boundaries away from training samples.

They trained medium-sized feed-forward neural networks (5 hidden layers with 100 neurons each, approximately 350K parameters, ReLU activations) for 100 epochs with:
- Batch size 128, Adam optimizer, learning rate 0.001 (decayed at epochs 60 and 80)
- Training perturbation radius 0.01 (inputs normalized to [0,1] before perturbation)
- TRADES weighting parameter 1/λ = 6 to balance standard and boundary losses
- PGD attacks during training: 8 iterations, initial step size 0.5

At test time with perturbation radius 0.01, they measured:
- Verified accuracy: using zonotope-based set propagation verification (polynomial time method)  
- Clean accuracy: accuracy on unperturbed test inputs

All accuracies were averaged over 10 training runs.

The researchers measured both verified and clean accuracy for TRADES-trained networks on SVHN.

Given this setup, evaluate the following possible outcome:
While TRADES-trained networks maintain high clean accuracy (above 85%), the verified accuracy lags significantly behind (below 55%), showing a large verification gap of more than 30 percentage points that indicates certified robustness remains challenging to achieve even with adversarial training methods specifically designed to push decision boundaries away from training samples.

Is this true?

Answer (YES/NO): NO